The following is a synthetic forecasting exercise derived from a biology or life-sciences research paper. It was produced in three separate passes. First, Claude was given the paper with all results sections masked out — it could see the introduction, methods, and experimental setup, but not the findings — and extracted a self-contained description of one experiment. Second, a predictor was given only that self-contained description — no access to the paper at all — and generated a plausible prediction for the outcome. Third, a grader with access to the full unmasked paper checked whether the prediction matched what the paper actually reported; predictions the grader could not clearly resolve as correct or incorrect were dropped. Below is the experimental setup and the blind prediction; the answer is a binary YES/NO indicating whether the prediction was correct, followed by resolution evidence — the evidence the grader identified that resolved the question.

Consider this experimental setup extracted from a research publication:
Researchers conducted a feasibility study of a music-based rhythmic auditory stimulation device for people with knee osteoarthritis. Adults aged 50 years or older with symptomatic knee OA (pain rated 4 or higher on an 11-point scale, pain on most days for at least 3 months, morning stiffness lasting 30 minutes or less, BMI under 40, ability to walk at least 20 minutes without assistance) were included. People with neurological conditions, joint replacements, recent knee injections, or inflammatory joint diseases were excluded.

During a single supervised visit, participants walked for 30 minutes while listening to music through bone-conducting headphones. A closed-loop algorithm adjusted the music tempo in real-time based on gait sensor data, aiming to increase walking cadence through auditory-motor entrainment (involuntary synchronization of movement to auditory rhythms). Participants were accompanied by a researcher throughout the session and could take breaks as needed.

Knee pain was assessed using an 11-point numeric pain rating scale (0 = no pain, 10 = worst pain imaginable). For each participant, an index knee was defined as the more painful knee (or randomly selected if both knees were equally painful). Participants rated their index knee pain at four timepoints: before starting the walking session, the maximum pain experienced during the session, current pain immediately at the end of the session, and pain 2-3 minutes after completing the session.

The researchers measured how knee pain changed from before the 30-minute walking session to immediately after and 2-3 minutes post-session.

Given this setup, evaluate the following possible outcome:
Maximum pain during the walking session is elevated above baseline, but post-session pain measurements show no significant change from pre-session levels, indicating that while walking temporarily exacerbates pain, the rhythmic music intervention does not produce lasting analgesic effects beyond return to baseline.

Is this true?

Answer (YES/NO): NO